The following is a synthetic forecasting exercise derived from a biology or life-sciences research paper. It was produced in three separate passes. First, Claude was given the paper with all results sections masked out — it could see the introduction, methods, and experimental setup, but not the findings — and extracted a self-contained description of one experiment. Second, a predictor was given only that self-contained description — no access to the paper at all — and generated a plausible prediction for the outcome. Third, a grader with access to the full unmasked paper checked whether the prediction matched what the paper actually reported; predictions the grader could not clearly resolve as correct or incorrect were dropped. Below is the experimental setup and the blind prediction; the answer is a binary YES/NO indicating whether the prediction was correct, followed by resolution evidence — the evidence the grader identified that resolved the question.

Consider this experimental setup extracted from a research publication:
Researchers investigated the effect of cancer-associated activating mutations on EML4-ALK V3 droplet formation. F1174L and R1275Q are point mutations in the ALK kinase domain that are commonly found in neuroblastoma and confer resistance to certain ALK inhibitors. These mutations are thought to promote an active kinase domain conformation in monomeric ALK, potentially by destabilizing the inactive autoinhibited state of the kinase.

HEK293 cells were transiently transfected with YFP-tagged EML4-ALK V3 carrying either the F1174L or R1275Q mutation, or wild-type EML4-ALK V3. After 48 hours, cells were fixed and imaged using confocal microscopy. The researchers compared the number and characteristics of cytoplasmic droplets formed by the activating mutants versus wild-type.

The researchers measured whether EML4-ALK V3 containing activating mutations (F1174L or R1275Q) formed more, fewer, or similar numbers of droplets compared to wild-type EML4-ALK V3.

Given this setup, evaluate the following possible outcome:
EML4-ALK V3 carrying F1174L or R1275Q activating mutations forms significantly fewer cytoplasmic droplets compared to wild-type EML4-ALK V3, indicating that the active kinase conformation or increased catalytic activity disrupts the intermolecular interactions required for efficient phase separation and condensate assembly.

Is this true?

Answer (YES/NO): NO